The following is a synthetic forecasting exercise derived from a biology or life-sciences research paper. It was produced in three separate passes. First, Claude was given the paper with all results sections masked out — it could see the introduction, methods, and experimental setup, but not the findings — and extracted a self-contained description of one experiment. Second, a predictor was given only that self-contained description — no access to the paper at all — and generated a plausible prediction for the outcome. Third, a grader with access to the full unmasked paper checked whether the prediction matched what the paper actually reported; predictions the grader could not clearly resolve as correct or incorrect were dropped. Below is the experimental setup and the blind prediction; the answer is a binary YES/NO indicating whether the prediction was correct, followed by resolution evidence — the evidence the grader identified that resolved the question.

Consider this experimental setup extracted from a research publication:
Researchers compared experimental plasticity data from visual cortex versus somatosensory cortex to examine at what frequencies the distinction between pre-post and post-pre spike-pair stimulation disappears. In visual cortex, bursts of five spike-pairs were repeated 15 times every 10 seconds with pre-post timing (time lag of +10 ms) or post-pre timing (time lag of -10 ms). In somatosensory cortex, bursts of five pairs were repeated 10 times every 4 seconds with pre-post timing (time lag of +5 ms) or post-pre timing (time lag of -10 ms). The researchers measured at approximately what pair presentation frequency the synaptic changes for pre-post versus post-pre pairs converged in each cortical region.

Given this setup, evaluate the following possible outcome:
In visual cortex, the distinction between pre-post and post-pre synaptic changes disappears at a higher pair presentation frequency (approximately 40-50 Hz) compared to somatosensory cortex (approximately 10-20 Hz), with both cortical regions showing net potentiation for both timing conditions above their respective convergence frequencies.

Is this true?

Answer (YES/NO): NO